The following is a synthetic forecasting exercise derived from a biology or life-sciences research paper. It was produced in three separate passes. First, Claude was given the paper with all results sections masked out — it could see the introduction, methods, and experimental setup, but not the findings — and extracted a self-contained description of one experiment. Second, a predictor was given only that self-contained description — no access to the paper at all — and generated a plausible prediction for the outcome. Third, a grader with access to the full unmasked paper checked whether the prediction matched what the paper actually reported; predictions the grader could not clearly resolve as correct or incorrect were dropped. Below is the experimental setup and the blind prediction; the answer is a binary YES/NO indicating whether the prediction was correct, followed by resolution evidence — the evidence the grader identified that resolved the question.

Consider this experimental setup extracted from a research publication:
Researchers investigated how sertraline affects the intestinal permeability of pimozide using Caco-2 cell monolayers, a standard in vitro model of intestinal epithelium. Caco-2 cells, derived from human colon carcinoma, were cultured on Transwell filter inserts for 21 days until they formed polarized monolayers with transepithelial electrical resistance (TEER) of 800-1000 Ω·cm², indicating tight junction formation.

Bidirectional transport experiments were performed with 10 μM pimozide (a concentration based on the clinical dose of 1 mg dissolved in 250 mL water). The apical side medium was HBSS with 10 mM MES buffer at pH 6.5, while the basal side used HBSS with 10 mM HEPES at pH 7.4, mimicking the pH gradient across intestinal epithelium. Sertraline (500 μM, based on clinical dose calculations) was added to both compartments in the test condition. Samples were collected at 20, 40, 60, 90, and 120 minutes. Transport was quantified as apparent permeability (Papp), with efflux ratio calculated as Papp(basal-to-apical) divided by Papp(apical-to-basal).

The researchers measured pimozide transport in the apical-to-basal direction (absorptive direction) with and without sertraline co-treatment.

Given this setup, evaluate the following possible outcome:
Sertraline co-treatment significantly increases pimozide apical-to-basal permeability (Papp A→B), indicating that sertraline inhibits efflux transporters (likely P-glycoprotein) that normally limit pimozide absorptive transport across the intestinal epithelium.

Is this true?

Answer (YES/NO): YES